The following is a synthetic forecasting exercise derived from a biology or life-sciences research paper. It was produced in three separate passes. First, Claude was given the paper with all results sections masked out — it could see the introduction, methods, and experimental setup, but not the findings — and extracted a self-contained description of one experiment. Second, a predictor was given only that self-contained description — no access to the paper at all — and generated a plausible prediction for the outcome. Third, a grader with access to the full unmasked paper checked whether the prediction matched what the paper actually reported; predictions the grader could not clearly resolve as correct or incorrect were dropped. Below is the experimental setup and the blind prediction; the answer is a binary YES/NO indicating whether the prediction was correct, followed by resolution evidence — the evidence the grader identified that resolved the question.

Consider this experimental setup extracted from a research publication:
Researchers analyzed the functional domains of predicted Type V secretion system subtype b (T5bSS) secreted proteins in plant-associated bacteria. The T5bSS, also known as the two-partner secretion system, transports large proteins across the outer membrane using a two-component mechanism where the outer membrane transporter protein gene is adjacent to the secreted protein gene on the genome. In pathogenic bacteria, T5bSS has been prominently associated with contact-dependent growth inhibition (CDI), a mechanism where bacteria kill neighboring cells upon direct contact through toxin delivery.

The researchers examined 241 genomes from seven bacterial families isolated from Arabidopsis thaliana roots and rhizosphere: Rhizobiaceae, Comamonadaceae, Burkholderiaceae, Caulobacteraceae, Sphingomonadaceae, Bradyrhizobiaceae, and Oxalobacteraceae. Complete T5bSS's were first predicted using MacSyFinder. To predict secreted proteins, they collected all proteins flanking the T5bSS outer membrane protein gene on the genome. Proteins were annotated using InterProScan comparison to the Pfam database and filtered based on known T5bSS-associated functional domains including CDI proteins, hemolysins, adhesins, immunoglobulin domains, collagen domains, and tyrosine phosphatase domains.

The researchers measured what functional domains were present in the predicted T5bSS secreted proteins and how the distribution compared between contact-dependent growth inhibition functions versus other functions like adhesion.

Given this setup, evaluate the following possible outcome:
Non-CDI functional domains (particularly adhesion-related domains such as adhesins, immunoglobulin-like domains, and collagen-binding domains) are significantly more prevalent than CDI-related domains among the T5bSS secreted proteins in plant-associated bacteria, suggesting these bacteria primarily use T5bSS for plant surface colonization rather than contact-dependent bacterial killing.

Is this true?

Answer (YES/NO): NO